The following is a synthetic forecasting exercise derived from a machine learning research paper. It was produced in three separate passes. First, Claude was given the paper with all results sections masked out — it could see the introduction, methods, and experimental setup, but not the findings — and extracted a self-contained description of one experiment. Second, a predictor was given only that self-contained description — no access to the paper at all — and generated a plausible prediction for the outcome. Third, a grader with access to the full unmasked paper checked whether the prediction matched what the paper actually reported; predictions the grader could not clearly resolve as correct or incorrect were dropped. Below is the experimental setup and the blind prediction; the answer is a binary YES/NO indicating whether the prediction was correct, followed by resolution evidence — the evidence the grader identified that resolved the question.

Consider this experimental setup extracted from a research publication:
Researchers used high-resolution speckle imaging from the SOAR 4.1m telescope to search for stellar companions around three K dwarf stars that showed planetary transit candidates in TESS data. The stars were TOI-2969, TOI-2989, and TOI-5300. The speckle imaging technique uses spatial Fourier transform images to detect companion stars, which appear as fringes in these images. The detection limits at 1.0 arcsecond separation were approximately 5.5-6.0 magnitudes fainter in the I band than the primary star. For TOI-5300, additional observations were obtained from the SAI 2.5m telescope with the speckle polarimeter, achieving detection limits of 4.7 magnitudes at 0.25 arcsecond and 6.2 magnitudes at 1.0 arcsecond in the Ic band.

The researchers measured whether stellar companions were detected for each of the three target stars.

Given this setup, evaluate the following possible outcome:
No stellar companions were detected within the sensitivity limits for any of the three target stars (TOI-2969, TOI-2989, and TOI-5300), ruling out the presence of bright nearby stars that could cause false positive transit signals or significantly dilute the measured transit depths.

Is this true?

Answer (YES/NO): NO